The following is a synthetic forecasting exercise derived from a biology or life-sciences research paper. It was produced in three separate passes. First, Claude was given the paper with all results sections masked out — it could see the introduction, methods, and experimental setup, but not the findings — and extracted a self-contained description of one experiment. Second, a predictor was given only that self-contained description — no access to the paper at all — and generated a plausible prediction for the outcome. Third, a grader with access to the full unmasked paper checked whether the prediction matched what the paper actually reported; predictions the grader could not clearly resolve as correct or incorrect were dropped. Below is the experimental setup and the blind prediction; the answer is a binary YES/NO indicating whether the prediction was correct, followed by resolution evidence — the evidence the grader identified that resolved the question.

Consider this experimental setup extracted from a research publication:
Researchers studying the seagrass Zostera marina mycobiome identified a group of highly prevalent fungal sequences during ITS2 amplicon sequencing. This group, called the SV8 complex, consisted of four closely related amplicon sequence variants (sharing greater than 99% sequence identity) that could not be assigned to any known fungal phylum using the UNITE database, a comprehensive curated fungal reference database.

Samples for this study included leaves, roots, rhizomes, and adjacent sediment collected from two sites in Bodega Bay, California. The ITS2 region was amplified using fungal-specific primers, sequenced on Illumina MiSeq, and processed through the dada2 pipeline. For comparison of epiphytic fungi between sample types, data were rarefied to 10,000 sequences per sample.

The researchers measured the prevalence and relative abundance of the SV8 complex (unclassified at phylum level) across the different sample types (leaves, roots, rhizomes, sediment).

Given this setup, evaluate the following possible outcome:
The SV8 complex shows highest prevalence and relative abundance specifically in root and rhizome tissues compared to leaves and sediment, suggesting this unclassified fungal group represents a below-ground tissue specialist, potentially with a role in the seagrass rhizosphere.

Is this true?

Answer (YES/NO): NO